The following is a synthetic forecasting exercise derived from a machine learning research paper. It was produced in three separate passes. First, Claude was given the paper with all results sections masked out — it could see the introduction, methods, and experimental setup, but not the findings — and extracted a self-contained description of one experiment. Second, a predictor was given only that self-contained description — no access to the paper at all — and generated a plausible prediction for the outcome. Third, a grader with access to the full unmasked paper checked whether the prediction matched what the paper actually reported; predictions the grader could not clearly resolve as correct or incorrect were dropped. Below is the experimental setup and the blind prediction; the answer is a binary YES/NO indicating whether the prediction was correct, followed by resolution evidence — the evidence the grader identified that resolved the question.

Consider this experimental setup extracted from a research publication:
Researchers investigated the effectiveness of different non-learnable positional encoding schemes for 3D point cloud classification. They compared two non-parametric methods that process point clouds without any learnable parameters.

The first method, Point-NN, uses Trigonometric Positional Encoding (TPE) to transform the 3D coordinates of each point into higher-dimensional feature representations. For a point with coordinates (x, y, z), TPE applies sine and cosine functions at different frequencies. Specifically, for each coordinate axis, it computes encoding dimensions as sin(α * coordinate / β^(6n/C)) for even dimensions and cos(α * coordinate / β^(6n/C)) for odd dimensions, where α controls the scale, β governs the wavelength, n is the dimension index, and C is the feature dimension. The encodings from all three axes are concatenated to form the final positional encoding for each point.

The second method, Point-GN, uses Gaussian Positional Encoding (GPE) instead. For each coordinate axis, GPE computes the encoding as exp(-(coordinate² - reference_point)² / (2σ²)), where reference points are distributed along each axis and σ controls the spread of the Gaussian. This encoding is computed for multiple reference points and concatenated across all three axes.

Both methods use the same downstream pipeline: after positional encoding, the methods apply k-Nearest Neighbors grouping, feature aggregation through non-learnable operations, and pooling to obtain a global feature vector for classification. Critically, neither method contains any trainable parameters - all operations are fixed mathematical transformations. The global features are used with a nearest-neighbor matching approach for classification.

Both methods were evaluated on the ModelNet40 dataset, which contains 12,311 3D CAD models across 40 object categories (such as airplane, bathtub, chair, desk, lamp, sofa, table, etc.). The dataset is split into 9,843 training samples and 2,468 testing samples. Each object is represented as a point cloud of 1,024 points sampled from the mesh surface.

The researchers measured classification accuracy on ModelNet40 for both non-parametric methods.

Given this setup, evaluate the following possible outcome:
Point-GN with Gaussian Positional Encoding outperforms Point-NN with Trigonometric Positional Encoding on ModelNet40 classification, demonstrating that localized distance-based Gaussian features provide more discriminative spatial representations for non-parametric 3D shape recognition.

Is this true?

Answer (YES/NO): YES